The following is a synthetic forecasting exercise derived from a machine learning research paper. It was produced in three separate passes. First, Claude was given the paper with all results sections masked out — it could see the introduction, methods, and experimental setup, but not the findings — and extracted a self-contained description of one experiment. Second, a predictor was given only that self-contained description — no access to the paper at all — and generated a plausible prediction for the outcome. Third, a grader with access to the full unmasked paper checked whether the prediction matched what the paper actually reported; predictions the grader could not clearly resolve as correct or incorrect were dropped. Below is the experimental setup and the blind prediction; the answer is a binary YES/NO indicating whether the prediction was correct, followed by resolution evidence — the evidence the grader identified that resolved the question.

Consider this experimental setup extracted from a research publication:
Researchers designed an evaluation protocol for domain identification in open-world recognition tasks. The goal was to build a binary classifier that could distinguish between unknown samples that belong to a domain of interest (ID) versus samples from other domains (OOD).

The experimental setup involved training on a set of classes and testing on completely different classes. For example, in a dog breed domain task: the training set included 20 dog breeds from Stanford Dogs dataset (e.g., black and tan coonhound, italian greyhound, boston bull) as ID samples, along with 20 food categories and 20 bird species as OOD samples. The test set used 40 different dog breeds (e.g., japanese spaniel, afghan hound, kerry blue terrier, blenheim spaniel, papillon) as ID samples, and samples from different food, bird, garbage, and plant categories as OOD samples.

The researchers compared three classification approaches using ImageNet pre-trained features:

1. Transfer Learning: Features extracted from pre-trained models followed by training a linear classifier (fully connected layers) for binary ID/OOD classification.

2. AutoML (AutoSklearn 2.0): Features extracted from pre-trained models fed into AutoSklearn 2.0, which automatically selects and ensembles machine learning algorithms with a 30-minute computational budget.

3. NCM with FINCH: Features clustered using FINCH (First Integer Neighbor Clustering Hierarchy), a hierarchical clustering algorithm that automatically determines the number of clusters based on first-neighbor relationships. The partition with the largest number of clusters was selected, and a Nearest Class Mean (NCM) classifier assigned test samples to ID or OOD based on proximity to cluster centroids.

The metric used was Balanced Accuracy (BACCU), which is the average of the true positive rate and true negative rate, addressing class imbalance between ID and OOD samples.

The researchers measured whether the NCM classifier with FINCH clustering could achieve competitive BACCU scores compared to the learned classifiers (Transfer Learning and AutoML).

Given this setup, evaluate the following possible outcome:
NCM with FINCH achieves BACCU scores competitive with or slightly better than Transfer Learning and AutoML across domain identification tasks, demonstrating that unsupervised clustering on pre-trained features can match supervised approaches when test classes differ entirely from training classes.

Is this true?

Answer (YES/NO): NO